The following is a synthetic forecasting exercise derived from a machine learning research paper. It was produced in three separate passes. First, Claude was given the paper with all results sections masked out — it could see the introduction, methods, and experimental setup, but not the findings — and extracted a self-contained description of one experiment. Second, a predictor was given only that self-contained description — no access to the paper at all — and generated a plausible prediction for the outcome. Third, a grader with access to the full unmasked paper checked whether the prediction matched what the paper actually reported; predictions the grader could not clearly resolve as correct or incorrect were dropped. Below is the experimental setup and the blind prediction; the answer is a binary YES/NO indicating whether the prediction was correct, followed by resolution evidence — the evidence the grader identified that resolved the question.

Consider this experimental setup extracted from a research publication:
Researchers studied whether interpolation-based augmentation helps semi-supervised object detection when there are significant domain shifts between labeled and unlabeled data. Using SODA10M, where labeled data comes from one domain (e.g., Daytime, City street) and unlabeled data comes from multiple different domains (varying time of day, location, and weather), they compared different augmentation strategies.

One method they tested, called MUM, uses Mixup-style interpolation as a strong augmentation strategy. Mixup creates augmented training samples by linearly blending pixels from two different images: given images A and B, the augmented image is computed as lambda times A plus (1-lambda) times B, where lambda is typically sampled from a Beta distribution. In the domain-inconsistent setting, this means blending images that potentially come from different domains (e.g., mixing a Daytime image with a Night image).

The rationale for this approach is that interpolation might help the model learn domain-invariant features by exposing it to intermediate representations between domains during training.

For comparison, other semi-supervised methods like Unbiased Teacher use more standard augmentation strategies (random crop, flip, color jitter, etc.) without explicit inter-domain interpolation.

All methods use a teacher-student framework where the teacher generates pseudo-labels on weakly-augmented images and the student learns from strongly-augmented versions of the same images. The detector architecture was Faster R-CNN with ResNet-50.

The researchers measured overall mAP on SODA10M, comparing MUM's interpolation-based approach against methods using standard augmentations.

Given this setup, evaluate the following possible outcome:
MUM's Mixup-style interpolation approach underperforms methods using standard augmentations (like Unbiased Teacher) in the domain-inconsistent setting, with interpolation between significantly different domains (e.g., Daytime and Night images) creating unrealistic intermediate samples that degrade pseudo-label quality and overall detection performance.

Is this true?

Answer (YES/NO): YES